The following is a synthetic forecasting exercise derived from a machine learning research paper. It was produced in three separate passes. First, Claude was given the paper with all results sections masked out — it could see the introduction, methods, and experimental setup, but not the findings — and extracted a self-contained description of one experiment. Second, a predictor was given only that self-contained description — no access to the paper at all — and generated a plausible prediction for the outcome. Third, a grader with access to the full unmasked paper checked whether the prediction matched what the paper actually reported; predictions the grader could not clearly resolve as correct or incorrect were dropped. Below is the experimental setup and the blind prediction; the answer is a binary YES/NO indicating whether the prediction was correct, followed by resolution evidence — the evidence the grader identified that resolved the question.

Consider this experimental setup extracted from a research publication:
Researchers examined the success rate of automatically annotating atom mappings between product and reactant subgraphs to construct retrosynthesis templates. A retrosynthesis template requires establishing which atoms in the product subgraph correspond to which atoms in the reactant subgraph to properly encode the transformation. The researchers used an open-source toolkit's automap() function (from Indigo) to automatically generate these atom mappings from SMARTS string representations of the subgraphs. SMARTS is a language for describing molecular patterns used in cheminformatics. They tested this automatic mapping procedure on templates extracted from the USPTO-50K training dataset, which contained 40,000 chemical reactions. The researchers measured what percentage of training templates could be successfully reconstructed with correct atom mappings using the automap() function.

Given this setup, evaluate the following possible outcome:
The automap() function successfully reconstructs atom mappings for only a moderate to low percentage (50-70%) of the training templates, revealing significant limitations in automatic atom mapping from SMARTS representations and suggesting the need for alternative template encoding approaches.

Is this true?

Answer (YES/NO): YES